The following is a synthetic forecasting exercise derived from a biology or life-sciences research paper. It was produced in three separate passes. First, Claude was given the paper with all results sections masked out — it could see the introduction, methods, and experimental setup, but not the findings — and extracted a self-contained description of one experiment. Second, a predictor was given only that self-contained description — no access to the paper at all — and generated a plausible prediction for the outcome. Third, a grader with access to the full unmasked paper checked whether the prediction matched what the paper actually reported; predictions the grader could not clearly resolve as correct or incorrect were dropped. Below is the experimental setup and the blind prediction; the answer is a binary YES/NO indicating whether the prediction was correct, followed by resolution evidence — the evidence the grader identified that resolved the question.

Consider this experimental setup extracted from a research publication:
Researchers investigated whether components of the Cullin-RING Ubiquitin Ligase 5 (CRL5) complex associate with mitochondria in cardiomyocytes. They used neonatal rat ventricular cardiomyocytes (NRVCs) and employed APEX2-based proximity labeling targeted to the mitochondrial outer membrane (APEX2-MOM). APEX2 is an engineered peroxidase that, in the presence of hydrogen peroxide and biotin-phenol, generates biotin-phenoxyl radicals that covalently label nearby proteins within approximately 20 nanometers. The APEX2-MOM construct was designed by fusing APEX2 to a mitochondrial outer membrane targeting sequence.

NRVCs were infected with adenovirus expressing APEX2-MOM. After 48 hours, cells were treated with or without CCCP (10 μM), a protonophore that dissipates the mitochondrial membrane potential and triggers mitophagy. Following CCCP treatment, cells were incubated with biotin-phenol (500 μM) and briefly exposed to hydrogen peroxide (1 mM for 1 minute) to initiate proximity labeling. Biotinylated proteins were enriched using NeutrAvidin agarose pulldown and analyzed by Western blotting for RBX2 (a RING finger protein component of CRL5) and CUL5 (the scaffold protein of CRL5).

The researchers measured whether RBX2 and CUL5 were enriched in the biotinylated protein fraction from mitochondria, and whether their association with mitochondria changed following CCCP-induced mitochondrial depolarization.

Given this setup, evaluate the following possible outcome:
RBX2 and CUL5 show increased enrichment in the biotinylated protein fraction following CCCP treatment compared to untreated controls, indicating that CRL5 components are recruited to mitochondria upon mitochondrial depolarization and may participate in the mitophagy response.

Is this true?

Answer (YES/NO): YES